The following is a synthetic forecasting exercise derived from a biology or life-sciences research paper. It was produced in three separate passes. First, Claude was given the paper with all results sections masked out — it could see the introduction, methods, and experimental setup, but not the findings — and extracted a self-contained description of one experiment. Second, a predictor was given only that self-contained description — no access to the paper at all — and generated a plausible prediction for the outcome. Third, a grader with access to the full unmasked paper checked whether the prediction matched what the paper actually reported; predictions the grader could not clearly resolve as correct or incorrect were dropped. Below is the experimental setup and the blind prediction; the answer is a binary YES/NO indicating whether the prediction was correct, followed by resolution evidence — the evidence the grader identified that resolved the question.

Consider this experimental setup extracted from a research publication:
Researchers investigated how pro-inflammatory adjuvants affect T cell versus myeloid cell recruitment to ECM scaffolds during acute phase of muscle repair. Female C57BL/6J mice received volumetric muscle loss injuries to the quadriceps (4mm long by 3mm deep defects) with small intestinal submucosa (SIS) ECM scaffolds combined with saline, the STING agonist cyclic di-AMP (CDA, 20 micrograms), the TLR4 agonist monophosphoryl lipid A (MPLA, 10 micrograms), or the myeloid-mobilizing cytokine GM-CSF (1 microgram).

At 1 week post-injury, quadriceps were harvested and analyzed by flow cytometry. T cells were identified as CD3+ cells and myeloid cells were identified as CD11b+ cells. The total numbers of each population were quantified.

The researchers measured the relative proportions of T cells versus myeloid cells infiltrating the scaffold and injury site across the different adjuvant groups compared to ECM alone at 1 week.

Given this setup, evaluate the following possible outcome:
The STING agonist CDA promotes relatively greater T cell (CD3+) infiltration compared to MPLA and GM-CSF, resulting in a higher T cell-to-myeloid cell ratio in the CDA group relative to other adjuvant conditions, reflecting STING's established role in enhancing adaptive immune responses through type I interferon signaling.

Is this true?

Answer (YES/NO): NO